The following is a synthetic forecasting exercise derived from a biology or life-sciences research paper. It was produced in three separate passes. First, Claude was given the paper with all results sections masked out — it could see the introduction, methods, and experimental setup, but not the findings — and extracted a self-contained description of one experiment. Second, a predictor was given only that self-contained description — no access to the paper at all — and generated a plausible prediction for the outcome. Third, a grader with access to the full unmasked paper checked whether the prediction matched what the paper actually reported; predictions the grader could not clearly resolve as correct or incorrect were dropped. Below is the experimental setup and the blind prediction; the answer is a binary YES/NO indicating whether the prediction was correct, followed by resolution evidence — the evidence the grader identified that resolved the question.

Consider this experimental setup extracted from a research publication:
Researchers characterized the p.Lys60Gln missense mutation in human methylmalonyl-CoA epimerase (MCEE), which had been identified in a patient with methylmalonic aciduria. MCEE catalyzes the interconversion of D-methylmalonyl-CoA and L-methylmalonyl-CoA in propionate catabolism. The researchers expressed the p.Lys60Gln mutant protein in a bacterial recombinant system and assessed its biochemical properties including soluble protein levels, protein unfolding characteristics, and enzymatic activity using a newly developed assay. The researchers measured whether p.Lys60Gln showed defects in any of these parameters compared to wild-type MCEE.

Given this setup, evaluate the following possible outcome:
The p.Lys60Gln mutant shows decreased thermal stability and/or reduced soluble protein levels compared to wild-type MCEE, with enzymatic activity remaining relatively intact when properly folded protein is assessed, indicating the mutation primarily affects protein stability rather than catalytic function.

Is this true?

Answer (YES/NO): NO